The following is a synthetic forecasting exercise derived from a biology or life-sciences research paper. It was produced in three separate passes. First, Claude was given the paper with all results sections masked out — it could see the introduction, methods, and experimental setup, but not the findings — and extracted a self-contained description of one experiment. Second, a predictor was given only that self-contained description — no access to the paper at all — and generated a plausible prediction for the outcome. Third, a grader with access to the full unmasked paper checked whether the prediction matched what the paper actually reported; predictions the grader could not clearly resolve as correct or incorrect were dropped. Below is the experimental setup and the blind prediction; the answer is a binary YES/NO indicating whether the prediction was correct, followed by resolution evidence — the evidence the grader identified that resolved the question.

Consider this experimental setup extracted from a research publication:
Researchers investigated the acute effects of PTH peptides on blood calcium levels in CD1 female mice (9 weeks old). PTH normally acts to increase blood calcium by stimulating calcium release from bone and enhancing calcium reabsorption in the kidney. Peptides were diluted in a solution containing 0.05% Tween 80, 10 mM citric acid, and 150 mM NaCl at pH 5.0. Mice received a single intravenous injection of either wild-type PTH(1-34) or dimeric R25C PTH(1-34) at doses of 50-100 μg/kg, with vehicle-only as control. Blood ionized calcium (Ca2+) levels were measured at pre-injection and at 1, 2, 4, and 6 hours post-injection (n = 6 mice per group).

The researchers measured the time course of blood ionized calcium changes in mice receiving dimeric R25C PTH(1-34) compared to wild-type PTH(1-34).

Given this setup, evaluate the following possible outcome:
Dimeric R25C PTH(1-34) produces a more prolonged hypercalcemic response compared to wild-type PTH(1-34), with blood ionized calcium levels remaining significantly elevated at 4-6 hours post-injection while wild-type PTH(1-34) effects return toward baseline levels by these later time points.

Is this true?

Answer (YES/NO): NO